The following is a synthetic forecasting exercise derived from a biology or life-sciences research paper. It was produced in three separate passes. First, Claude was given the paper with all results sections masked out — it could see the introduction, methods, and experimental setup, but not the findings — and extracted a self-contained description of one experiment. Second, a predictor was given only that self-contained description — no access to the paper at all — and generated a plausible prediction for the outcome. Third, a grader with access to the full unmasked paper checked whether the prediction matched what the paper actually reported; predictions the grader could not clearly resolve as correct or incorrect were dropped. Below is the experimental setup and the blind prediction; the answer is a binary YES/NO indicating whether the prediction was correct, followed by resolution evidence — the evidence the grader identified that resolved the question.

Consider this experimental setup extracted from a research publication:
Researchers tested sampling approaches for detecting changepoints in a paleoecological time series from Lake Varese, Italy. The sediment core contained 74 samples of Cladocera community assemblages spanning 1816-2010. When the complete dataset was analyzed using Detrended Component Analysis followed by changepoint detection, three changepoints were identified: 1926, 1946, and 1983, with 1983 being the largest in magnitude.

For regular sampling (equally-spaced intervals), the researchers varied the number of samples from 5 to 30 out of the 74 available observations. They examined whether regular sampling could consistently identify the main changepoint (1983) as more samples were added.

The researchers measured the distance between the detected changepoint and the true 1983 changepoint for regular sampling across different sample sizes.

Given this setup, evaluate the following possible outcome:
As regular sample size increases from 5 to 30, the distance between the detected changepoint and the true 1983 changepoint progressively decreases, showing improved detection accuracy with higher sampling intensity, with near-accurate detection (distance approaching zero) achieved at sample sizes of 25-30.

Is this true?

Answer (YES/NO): NO